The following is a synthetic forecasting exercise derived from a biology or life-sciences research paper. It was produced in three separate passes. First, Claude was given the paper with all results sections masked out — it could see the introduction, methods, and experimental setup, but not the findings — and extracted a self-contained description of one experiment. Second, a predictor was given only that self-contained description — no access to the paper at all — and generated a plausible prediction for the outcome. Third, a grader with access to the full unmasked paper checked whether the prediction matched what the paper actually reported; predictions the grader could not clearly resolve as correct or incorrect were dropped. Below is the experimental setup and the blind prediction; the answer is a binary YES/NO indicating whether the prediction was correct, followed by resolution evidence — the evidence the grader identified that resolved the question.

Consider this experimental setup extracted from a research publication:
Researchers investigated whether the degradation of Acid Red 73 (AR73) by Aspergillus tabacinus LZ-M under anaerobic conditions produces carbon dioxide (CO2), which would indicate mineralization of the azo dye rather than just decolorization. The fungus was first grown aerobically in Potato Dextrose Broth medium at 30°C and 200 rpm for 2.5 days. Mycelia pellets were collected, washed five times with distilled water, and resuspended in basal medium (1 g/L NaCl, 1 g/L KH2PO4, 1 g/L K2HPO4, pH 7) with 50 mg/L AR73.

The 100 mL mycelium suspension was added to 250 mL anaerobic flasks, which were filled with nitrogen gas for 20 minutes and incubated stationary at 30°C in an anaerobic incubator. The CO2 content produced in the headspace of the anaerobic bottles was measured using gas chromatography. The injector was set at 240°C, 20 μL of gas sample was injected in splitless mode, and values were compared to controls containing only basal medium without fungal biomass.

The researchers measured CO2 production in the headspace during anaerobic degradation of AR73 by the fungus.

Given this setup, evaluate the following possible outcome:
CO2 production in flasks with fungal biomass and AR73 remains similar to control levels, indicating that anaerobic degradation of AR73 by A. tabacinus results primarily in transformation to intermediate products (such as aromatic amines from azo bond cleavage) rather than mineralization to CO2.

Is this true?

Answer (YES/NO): NO